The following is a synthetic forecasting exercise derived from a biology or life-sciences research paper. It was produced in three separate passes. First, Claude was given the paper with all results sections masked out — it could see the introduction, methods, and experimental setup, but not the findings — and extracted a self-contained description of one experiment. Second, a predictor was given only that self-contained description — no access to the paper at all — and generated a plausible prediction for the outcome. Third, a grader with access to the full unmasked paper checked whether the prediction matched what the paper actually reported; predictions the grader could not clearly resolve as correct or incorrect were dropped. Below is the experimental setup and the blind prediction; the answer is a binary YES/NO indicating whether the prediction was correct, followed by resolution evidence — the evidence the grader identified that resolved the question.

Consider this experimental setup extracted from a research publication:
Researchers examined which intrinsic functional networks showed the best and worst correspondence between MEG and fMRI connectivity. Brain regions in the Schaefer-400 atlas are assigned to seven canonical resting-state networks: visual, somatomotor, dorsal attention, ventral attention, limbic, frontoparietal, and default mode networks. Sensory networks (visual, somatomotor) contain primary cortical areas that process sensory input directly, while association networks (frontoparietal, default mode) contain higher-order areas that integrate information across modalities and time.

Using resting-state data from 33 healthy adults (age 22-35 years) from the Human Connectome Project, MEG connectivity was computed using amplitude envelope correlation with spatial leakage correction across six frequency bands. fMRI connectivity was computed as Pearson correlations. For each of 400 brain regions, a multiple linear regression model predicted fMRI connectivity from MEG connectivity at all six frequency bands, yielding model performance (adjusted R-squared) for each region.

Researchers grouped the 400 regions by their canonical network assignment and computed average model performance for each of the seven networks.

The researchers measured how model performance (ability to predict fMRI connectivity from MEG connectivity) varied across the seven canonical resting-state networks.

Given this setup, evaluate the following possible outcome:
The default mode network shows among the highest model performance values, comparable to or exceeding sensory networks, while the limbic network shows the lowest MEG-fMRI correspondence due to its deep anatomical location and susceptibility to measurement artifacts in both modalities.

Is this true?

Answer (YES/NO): NO